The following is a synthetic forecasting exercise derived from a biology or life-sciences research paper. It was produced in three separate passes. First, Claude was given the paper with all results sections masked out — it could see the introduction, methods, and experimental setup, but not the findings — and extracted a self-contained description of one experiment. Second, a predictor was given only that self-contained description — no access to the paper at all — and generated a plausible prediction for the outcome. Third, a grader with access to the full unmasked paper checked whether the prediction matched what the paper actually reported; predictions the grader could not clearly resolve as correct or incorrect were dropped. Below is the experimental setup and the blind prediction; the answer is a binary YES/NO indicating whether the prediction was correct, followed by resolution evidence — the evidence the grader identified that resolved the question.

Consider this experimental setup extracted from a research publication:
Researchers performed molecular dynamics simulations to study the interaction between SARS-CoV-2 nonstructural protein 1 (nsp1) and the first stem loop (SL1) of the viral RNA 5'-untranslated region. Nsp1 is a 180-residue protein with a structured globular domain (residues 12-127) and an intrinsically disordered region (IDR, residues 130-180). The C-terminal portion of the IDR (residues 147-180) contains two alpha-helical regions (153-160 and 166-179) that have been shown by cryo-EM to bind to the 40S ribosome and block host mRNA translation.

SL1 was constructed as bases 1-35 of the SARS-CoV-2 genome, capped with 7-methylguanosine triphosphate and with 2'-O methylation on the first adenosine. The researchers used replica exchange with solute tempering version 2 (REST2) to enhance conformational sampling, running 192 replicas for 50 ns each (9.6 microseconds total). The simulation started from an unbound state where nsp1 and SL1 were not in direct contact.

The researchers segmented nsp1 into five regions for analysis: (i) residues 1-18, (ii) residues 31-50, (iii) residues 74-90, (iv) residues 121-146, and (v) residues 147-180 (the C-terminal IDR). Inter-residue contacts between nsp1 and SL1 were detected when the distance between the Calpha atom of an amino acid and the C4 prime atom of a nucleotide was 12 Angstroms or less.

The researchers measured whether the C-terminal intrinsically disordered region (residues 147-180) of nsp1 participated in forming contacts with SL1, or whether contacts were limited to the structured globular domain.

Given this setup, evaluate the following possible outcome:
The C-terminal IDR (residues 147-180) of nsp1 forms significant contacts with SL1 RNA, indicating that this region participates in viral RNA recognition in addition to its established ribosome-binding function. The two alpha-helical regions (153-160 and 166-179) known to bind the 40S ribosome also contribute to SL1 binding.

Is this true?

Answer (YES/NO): NO